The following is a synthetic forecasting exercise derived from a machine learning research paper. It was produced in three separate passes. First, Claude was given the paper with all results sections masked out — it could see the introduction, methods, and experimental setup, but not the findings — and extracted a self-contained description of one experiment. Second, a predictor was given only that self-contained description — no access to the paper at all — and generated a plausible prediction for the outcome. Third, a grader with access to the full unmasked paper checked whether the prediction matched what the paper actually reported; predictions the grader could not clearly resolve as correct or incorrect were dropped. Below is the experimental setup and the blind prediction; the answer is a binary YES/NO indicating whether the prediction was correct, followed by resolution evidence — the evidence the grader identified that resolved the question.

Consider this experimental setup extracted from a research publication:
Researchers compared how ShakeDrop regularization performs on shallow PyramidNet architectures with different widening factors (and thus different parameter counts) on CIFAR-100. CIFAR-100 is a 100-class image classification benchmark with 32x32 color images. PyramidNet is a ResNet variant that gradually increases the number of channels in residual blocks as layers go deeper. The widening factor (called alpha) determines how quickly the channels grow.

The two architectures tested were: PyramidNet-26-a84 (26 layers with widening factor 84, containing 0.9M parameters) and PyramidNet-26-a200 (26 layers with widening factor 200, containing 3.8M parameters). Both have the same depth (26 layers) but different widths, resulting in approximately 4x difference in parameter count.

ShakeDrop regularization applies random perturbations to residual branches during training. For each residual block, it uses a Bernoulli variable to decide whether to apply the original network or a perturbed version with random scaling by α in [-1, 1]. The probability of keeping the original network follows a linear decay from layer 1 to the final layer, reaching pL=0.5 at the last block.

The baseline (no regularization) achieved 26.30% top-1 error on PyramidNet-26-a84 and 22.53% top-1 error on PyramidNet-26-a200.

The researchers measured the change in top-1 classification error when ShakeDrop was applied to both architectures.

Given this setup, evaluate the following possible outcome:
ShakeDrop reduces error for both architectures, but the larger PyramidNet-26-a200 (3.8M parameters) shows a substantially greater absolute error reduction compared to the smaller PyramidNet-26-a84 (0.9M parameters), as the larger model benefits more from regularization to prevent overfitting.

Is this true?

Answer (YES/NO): NO